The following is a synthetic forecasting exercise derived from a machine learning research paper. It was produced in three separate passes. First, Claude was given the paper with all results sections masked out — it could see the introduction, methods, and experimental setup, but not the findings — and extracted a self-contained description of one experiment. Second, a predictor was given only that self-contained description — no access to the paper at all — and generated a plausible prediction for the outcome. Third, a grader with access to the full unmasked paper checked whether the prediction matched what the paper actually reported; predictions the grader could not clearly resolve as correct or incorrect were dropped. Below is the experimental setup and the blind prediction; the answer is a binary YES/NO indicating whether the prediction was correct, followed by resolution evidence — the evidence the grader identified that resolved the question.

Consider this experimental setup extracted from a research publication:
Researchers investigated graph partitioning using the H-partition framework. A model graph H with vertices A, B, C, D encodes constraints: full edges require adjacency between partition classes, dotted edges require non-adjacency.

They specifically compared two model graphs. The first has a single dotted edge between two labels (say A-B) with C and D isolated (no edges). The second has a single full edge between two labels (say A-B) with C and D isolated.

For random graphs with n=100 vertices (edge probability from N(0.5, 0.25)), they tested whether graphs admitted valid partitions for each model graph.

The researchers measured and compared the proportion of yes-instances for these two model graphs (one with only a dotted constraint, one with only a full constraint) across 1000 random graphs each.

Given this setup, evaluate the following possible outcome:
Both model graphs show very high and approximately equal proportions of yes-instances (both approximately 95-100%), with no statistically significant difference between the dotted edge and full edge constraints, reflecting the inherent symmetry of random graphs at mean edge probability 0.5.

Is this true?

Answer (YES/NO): YES